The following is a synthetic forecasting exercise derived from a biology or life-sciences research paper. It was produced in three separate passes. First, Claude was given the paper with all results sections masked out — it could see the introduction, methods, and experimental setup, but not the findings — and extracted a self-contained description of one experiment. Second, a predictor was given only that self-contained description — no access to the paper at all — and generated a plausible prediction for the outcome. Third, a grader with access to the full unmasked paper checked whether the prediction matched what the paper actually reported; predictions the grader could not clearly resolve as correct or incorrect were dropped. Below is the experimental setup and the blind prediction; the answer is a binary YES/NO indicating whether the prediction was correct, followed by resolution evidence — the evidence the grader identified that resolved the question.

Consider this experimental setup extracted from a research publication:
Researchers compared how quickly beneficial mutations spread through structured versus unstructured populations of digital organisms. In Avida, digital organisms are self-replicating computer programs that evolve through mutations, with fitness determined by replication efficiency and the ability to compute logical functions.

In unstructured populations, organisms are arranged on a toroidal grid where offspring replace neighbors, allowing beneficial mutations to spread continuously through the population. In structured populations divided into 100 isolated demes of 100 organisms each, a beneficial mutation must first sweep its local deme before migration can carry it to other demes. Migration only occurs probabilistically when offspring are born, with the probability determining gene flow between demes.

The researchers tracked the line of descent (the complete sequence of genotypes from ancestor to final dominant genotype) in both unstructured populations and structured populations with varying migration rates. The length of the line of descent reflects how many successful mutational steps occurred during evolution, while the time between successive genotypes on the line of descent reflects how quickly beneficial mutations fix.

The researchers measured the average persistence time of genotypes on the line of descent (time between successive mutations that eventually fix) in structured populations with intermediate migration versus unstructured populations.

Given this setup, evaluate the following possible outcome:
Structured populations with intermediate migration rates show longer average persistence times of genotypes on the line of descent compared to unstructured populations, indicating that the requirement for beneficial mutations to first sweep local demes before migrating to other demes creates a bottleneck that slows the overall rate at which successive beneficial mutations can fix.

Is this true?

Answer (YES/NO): YES